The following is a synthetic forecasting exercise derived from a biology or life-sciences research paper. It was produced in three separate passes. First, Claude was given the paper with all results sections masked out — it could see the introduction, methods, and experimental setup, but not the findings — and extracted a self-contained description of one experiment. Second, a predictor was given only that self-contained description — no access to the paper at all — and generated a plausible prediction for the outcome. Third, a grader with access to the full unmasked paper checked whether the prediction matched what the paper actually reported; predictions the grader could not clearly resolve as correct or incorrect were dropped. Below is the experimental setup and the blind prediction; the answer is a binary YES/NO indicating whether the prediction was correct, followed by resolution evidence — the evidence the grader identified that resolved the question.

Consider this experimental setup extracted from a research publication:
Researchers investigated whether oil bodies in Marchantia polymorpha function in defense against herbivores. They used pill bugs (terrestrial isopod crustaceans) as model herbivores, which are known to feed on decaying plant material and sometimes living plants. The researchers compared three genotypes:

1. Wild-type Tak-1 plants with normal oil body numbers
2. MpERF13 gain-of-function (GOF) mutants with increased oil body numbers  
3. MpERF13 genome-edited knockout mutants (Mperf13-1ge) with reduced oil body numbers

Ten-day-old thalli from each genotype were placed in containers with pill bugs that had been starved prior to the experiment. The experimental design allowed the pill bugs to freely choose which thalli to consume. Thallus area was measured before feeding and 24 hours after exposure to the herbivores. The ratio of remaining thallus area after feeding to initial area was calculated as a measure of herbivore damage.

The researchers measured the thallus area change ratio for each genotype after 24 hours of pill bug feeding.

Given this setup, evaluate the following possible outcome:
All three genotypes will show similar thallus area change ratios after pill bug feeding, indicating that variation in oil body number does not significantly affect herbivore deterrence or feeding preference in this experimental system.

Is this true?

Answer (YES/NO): NO